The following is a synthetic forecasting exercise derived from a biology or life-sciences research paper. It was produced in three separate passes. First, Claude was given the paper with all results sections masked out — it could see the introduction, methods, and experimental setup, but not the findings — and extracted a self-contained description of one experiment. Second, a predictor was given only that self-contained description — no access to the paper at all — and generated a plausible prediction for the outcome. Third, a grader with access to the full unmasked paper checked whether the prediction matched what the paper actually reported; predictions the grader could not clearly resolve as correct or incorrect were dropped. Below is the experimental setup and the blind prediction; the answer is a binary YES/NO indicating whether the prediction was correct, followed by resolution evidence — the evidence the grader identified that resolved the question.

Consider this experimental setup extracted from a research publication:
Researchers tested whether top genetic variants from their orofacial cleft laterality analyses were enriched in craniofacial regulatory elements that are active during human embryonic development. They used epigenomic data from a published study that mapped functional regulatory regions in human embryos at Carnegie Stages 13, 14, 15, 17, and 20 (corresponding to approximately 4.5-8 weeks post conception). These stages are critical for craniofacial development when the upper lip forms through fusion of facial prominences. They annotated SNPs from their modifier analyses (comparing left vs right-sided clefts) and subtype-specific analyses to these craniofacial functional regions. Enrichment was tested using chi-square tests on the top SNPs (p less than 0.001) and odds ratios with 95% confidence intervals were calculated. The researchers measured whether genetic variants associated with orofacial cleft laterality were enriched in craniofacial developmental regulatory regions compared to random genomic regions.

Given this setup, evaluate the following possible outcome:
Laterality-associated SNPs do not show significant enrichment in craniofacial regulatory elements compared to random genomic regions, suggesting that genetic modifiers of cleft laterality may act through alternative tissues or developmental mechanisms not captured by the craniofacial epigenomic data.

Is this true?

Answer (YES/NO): NO